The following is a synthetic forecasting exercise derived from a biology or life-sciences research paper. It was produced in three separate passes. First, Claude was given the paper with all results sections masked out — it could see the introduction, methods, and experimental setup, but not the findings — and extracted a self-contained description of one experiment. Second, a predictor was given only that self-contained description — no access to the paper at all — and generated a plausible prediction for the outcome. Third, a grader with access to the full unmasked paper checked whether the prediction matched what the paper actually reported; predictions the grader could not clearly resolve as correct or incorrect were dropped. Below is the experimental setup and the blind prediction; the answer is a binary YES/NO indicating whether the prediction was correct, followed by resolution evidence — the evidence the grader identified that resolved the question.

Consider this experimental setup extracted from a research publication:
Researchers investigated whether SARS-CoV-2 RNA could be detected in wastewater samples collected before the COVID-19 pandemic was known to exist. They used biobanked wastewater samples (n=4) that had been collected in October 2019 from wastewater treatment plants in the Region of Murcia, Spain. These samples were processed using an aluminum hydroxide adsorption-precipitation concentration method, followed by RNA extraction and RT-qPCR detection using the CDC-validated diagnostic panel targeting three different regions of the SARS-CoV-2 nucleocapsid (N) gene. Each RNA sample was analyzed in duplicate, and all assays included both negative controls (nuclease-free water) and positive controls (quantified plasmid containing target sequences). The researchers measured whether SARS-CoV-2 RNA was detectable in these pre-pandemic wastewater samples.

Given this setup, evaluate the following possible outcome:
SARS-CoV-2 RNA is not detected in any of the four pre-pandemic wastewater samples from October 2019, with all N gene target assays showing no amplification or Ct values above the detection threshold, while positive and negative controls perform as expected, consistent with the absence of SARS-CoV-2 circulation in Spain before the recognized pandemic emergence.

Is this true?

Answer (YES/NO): YES